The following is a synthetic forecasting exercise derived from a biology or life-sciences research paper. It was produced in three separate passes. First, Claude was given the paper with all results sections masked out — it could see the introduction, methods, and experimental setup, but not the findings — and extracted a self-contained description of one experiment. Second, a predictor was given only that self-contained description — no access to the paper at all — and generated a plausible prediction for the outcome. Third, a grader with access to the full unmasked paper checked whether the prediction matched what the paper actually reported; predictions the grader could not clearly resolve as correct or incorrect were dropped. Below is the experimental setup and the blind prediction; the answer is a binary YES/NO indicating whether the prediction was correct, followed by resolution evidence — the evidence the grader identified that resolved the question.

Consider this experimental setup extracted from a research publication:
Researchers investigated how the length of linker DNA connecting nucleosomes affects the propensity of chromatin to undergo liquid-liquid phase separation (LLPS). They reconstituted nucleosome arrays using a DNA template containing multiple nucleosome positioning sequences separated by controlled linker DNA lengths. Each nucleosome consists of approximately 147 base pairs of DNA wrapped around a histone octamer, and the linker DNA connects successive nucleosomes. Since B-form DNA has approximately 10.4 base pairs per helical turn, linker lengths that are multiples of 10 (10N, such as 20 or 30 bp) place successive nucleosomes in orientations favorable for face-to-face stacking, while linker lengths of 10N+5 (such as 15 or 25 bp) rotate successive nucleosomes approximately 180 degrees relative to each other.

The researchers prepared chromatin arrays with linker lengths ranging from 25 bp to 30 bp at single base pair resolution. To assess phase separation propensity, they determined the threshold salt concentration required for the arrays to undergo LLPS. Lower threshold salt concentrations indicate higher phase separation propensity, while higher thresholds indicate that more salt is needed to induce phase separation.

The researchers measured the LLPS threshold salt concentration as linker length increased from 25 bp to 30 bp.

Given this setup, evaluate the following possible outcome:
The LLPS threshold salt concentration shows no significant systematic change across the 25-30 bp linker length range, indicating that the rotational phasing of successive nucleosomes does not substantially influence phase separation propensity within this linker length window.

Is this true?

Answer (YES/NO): NO